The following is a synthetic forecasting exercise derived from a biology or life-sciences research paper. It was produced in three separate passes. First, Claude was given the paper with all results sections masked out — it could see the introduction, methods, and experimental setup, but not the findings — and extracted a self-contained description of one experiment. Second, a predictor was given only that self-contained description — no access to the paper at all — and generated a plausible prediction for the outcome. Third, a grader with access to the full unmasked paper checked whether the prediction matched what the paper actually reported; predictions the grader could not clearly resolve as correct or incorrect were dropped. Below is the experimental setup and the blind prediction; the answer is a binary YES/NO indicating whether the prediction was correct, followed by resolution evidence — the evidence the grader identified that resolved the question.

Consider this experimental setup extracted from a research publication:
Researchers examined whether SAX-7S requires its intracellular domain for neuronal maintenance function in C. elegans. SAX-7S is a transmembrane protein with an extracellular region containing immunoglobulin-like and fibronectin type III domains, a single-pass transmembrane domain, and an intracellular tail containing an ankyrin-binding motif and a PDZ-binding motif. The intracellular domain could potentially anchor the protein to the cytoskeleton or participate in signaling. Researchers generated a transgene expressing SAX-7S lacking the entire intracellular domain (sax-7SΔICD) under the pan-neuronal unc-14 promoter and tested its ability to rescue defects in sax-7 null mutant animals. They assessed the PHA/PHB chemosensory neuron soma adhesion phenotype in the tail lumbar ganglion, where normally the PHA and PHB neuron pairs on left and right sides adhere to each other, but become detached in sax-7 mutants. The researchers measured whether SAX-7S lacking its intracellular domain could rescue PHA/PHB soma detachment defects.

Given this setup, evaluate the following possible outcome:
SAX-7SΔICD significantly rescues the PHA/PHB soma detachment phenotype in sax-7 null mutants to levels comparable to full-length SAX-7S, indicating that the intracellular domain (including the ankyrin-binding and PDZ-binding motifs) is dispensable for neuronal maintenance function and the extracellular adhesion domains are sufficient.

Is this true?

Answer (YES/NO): NO